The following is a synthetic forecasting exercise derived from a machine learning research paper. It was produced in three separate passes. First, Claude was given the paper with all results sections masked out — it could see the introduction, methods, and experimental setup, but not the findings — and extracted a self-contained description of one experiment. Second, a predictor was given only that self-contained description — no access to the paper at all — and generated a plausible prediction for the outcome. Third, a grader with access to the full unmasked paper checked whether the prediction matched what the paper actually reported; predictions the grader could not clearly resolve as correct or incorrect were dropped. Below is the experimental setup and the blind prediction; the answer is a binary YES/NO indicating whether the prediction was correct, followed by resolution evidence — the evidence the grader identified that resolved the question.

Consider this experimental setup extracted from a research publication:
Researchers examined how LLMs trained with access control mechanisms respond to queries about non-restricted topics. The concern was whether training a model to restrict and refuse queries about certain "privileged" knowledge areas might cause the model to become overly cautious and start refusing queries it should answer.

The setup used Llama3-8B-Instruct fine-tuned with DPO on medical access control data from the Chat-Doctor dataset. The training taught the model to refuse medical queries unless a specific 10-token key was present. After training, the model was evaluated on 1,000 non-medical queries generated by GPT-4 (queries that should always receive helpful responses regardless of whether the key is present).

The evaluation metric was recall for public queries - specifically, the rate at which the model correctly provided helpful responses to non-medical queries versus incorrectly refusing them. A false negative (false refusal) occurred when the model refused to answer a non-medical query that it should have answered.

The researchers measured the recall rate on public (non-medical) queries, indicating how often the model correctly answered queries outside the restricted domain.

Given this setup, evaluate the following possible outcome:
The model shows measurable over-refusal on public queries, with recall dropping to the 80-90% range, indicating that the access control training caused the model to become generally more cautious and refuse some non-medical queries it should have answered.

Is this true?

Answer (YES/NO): NO